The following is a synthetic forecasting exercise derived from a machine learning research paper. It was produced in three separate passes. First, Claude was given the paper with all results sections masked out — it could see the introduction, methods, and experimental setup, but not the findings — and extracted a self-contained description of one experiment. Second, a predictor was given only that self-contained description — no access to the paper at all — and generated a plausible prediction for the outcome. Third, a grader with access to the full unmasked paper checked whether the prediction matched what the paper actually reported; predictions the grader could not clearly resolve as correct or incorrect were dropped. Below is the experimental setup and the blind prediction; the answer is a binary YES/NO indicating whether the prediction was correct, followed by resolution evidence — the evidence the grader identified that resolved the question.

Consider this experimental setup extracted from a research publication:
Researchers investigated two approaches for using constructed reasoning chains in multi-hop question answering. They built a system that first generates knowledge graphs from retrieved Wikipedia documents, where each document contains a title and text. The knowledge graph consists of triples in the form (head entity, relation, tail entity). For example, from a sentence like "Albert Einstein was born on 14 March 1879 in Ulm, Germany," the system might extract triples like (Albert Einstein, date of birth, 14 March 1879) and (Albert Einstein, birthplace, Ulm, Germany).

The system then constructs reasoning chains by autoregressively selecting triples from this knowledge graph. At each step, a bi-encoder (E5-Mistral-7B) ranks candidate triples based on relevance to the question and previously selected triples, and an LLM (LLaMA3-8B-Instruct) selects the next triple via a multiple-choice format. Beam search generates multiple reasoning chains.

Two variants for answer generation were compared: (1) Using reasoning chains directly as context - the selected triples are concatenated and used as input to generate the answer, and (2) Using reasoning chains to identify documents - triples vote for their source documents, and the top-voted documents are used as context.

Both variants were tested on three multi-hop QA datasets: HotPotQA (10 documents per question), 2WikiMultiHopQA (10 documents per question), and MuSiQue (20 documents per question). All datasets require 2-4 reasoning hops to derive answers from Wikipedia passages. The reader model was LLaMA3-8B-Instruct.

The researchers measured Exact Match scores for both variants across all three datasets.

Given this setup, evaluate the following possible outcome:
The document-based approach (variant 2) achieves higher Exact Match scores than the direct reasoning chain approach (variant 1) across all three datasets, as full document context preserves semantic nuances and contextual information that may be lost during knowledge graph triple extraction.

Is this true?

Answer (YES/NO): NO